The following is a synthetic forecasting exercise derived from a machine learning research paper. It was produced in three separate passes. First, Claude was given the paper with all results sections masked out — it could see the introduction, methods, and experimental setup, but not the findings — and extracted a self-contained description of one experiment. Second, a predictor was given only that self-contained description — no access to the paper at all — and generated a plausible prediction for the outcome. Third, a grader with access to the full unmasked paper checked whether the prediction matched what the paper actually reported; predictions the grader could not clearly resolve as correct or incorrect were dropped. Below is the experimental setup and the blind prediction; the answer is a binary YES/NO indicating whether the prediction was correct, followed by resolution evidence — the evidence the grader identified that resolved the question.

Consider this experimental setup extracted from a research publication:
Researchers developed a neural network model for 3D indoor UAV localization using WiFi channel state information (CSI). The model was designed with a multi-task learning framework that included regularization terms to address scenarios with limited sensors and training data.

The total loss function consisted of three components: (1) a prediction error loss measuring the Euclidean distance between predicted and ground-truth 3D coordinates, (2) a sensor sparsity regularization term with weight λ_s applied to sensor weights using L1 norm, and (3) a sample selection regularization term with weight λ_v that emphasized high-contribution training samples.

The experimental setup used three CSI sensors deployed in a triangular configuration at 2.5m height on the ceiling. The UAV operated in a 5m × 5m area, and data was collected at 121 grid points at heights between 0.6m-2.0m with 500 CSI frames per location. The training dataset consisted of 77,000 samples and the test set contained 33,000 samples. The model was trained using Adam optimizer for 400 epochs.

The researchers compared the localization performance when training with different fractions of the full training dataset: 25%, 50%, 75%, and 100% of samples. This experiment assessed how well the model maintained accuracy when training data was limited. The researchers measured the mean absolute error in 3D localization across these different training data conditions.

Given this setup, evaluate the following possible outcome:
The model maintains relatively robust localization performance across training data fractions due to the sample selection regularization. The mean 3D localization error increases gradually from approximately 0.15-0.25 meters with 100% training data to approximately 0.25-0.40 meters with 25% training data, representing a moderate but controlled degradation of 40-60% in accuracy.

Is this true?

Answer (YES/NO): NO